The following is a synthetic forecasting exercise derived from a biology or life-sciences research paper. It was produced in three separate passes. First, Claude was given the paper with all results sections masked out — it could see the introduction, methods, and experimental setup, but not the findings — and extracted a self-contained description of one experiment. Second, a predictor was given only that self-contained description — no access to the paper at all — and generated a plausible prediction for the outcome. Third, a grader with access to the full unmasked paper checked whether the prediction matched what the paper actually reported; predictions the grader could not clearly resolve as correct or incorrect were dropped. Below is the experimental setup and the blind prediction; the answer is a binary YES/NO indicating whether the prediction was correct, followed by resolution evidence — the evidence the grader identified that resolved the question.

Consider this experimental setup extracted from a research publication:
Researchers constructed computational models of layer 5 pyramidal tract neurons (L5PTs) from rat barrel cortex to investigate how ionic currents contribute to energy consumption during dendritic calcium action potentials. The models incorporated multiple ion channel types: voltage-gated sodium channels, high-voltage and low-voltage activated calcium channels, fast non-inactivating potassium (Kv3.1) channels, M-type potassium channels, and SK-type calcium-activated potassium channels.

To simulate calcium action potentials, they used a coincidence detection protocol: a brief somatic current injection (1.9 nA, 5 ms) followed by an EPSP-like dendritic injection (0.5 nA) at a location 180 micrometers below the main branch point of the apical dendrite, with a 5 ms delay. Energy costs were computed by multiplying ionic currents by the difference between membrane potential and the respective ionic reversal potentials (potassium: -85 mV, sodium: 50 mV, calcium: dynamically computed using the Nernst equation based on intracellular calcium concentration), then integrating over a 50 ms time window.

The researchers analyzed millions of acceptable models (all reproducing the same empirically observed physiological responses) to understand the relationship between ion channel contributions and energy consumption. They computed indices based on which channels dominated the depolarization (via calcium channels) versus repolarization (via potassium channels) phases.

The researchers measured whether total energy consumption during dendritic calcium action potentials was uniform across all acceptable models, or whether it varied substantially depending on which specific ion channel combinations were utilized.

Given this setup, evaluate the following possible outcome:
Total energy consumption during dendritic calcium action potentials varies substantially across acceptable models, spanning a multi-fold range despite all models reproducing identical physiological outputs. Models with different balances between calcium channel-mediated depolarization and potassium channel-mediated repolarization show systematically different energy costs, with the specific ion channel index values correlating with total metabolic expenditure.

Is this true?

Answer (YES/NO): YES